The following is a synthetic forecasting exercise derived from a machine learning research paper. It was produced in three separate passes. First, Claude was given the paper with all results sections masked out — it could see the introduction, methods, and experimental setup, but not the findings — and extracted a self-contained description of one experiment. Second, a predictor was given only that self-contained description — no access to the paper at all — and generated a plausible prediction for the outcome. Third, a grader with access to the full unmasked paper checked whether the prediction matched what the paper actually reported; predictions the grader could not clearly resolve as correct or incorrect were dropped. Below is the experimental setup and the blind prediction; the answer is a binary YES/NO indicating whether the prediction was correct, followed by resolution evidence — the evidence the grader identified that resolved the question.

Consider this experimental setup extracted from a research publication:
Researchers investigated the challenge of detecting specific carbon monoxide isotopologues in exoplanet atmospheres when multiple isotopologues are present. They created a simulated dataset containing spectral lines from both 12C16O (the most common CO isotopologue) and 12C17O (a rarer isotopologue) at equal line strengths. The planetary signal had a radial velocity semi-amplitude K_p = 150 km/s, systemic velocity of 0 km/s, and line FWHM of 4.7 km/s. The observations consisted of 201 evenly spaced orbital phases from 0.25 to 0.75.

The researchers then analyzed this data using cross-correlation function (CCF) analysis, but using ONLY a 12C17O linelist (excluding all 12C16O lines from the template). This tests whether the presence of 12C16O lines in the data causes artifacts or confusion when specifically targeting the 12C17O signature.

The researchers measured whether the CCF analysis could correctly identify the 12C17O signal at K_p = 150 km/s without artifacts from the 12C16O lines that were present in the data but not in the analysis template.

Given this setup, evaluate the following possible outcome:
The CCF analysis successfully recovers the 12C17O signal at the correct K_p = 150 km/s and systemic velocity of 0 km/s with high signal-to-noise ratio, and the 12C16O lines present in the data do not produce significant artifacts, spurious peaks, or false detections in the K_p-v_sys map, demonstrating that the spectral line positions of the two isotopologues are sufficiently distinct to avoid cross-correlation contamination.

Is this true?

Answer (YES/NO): NO